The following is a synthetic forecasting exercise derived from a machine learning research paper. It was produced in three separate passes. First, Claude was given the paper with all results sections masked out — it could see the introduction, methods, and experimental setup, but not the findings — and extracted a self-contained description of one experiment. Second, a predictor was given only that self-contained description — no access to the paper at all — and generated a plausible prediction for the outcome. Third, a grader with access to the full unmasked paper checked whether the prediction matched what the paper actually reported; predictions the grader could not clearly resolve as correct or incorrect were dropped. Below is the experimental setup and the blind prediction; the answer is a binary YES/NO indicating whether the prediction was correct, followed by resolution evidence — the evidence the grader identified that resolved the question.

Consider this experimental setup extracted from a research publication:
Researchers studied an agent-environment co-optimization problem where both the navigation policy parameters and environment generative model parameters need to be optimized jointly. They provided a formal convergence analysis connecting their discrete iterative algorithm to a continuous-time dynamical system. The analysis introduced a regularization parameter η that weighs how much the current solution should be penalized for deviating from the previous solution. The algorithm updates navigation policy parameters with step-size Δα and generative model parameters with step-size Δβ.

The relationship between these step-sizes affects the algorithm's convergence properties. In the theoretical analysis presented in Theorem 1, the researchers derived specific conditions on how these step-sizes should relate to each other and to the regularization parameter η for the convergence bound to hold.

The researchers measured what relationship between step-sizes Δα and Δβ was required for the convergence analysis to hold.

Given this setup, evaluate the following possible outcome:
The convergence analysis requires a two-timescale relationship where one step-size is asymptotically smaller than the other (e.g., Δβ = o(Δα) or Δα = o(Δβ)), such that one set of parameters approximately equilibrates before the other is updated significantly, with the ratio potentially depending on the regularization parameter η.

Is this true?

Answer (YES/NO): NO